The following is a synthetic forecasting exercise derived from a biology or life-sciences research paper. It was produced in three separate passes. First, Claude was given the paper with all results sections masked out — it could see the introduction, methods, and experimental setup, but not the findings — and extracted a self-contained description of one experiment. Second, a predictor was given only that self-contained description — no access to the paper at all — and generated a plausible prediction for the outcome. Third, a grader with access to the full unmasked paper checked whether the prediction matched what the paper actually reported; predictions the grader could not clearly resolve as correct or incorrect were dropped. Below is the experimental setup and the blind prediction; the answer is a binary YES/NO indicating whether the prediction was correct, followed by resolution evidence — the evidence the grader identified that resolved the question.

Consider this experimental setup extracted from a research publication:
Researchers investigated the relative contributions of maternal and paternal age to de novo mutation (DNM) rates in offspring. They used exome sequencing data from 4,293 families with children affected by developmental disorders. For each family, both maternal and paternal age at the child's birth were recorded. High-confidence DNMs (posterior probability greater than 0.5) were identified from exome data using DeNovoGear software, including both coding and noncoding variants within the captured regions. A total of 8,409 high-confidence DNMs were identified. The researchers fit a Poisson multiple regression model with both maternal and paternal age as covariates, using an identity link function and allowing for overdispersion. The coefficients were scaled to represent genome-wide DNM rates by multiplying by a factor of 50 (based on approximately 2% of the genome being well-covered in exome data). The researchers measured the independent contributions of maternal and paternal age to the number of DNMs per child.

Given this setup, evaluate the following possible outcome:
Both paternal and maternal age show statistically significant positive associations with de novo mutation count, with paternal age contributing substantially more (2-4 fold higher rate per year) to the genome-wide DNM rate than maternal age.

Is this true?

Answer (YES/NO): NO